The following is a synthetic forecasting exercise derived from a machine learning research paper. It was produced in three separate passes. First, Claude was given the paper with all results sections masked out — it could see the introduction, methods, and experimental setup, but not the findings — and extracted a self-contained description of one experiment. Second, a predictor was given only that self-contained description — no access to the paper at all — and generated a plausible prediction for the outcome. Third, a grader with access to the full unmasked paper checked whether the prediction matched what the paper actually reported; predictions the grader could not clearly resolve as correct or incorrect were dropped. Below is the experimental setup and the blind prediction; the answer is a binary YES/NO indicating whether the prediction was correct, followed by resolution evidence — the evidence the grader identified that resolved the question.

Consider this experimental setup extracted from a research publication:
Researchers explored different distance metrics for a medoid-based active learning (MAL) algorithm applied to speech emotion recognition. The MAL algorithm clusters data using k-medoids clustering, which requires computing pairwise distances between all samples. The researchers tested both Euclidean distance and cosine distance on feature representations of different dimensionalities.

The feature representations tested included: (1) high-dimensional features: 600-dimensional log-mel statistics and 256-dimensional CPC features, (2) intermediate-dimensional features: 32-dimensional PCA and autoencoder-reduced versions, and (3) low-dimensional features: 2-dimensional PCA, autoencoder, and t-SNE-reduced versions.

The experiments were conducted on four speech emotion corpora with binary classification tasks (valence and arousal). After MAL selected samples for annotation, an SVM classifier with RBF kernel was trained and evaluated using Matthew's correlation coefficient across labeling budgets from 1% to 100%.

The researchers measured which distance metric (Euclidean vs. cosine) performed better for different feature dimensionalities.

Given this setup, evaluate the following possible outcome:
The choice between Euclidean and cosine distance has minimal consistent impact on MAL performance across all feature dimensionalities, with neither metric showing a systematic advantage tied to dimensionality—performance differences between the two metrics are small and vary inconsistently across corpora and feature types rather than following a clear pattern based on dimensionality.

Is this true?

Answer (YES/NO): NO